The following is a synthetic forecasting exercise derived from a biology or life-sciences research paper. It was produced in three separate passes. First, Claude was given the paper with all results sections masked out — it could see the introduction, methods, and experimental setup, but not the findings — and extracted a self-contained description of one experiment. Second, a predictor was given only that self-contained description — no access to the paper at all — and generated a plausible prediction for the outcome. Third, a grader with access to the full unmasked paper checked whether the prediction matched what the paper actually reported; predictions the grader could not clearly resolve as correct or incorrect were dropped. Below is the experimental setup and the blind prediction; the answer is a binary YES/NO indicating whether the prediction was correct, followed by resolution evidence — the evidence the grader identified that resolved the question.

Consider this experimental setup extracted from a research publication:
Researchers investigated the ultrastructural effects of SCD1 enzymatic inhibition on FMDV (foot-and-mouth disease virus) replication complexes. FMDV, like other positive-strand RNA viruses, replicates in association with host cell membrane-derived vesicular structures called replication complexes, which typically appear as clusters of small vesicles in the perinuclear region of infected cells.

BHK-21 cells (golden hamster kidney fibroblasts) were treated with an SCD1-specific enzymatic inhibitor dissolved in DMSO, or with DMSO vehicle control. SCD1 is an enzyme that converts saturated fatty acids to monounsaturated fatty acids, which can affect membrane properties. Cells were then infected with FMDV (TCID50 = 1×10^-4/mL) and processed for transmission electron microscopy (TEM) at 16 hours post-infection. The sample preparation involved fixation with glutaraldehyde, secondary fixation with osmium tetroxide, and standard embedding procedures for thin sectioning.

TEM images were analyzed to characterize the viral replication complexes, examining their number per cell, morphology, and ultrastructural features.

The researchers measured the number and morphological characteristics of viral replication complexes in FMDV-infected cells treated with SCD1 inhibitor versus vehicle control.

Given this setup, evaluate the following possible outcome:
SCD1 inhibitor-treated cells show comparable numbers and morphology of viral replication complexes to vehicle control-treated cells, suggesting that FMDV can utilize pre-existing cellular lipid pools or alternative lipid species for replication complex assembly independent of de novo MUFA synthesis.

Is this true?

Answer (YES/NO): NO